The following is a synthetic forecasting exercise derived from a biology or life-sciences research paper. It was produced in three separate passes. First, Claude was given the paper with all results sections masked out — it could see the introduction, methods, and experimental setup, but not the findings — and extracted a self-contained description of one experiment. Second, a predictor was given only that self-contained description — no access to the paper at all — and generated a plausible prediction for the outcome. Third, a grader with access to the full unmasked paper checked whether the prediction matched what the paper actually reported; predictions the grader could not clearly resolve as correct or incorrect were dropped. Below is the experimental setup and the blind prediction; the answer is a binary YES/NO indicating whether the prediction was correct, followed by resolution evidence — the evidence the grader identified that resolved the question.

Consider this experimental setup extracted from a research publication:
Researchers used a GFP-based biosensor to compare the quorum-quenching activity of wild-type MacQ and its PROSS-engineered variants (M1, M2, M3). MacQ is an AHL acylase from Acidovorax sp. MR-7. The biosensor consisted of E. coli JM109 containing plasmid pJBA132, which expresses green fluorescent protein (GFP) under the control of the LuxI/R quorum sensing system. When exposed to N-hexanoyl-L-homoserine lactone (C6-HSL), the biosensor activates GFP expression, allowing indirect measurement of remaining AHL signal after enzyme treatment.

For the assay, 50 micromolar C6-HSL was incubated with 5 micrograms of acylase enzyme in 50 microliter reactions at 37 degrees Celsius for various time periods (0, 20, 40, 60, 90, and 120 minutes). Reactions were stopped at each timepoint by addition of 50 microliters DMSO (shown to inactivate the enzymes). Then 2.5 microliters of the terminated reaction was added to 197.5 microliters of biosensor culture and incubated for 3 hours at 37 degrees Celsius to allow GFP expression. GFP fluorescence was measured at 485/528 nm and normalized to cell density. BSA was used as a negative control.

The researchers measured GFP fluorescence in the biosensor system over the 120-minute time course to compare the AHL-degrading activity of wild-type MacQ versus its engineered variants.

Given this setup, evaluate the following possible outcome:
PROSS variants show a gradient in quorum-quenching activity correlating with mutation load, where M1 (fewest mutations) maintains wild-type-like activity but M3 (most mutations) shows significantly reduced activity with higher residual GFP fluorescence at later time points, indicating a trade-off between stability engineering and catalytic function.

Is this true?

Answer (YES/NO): NO